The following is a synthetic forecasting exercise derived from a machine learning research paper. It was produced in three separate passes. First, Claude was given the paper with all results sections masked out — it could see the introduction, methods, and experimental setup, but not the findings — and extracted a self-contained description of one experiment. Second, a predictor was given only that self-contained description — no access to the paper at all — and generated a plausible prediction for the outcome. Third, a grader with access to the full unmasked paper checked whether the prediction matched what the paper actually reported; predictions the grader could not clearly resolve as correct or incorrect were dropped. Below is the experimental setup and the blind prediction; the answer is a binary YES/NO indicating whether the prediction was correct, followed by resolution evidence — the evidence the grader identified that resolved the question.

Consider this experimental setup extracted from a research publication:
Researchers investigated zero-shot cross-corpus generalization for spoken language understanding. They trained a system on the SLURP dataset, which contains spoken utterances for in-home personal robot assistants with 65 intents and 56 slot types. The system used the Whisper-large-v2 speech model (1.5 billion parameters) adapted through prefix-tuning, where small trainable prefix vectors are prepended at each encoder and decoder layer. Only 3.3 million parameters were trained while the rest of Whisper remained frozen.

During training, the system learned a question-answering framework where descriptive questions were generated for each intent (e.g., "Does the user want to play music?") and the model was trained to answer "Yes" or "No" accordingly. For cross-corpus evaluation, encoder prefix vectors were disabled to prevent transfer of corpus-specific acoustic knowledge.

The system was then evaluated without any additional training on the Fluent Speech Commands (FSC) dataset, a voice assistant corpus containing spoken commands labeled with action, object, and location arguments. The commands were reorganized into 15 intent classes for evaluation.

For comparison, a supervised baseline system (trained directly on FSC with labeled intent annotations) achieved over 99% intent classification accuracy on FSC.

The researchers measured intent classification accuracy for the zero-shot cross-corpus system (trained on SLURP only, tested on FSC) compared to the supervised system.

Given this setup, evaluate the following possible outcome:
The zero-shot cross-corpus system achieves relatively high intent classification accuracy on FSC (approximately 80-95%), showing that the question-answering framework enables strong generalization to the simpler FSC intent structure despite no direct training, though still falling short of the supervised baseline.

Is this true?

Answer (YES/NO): YES